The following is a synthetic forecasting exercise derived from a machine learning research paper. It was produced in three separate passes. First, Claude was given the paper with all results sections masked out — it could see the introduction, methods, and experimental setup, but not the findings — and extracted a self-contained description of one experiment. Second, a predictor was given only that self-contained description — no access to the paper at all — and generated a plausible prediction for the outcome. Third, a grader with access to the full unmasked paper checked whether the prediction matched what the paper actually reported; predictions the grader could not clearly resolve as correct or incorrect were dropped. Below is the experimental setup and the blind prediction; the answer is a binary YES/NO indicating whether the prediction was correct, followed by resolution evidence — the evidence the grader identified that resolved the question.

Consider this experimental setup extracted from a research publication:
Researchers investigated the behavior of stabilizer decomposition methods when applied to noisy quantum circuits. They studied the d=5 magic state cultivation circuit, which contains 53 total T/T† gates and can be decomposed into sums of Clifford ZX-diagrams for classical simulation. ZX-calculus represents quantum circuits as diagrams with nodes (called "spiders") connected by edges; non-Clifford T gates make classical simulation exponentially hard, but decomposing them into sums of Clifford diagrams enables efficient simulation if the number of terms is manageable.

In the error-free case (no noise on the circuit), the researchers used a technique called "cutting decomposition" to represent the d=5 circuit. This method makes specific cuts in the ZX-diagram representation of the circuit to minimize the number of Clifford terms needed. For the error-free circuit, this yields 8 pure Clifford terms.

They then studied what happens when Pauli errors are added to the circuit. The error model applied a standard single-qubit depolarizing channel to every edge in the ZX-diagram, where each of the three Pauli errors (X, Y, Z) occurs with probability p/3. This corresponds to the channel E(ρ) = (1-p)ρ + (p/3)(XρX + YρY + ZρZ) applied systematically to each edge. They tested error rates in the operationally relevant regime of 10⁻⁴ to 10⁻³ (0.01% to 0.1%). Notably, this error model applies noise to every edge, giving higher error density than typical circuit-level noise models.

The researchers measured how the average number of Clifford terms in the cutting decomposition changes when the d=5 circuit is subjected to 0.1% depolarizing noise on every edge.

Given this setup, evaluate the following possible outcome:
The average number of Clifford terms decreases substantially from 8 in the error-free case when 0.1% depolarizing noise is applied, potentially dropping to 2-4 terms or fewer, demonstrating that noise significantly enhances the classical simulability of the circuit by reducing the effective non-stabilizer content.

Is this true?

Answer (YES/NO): NO